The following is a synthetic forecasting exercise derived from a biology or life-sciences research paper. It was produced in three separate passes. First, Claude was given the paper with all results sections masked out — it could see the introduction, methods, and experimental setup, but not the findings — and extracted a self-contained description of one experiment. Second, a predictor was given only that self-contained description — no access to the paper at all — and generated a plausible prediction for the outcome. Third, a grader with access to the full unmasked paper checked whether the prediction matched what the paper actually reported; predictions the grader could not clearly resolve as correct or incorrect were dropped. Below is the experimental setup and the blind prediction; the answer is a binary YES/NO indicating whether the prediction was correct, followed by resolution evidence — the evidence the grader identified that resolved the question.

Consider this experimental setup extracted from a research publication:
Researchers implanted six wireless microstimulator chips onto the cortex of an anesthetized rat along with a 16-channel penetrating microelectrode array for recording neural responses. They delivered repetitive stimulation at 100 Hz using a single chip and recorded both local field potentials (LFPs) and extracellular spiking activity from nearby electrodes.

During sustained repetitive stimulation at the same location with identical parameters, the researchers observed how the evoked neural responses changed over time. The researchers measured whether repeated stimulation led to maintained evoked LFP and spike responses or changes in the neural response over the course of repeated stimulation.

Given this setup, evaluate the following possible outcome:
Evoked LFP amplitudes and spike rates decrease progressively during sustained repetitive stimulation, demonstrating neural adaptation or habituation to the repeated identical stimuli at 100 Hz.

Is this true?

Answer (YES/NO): YES